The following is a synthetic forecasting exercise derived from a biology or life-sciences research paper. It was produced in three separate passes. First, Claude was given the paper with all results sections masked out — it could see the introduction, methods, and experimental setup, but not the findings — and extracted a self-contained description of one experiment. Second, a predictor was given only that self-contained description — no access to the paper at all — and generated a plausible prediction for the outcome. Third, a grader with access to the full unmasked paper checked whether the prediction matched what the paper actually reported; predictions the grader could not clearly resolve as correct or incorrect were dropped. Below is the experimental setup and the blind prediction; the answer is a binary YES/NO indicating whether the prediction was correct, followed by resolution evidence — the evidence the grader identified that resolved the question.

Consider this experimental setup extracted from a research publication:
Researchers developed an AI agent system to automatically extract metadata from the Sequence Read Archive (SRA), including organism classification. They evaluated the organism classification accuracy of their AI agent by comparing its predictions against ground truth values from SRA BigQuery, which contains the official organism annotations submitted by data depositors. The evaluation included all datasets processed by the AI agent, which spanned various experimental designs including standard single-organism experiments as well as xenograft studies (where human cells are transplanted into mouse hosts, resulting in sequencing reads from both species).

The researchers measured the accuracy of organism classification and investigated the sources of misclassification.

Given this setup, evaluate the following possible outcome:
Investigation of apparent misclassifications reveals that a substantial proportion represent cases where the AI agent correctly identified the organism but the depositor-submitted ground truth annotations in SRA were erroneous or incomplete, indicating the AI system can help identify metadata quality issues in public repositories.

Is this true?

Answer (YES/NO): NO